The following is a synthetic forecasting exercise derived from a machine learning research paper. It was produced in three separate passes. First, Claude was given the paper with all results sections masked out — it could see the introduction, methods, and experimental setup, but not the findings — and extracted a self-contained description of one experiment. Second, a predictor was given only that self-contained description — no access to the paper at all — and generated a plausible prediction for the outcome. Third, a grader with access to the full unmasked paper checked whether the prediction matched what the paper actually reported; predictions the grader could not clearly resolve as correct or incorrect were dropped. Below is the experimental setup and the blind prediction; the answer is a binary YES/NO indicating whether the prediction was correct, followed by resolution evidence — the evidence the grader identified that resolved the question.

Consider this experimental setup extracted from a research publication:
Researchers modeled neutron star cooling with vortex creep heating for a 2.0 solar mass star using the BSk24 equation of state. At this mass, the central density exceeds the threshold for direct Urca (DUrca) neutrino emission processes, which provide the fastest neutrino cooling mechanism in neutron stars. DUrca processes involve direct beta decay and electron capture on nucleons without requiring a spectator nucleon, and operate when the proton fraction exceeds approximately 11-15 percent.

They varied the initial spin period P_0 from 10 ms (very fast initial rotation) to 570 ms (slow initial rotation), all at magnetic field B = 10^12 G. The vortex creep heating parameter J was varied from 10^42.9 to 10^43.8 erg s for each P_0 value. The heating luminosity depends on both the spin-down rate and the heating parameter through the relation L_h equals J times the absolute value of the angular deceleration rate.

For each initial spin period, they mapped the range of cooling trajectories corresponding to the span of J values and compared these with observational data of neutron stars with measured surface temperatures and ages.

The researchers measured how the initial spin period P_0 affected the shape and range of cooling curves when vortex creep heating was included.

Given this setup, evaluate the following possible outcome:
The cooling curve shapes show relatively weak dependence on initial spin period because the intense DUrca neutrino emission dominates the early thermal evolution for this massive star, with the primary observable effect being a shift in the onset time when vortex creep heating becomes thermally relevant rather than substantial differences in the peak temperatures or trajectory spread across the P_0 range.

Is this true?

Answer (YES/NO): NO